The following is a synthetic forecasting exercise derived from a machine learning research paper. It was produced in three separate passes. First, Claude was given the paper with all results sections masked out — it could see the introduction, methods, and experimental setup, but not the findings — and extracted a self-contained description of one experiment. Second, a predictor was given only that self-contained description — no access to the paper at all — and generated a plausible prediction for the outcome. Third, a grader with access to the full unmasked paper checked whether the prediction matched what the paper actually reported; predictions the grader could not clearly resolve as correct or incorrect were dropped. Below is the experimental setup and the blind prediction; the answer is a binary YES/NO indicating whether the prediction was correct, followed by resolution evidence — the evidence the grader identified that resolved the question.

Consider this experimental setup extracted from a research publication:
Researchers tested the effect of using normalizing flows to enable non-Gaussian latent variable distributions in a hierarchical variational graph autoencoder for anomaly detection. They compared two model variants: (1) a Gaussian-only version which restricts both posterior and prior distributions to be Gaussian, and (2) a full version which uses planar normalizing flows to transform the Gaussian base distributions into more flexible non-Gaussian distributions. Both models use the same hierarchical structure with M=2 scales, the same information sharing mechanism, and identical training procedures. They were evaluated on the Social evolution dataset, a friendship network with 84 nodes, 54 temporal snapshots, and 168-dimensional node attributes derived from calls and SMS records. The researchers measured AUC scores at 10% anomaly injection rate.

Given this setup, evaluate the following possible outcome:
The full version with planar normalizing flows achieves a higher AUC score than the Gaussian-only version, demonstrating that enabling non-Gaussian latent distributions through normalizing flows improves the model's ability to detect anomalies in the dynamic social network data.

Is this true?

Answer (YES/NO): YES